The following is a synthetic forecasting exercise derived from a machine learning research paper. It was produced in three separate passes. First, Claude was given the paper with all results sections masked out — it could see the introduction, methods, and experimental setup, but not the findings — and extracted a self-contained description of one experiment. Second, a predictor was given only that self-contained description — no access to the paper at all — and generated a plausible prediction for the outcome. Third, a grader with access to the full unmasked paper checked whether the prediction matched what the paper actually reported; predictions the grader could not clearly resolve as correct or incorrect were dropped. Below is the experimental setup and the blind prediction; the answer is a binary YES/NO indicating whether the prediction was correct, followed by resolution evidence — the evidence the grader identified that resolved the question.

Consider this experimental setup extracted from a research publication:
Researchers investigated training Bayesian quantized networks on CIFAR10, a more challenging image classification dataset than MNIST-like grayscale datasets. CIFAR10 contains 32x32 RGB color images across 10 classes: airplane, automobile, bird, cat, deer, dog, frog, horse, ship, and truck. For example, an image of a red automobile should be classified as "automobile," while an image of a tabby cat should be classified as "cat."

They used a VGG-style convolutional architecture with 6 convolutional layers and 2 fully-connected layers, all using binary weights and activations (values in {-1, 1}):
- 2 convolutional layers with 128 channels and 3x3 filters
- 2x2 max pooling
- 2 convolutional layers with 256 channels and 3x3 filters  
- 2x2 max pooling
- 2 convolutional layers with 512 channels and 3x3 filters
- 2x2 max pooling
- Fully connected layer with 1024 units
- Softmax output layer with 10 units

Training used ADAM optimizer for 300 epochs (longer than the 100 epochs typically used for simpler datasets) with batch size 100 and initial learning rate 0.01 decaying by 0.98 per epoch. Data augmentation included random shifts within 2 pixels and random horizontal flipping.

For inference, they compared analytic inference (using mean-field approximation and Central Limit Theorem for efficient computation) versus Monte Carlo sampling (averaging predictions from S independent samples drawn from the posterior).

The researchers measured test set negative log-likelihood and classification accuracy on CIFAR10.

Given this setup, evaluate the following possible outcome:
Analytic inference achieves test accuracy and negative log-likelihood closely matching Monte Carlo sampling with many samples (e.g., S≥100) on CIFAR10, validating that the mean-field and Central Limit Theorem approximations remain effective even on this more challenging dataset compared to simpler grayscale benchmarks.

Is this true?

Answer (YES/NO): YES